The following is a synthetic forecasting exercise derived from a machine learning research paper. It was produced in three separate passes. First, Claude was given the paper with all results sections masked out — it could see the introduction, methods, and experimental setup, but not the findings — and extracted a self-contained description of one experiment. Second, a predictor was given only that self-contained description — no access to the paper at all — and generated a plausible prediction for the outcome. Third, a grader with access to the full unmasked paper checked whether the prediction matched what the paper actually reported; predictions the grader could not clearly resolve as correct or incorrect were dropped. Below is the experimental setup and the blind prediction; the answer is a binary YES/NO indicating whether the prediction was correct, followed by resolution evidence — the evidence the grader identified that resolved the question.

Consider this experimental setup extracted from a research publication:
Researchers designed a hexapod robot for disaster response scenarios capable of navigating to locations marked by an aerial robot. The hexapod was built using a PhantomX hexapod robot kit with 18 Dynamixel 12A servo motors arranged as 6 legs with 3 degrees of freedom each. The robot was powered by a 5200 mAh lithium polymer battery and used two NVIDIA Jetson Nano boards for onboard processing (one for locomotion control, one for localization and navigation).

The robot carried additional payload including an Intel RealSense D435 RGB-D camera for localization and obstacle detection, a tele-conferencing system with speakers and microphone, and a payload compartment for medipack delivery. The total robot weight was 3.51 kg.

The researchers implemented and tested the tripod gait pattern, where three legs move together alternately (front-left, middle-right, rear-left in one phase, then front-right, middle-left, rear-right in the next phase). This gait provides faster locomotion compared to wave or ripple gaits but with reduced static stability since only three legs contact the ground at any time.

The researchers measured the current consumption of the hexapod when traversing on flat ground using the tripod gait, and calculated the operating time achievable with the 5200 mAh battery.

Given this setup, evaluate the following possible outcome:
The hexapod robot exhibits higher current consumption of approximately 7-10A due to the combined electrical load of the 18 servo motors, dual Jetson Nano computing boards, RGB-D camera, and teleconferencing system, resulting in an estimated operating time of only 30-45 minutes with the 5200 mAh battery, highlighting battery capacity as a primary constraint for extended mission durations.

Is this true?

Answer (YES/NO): NO